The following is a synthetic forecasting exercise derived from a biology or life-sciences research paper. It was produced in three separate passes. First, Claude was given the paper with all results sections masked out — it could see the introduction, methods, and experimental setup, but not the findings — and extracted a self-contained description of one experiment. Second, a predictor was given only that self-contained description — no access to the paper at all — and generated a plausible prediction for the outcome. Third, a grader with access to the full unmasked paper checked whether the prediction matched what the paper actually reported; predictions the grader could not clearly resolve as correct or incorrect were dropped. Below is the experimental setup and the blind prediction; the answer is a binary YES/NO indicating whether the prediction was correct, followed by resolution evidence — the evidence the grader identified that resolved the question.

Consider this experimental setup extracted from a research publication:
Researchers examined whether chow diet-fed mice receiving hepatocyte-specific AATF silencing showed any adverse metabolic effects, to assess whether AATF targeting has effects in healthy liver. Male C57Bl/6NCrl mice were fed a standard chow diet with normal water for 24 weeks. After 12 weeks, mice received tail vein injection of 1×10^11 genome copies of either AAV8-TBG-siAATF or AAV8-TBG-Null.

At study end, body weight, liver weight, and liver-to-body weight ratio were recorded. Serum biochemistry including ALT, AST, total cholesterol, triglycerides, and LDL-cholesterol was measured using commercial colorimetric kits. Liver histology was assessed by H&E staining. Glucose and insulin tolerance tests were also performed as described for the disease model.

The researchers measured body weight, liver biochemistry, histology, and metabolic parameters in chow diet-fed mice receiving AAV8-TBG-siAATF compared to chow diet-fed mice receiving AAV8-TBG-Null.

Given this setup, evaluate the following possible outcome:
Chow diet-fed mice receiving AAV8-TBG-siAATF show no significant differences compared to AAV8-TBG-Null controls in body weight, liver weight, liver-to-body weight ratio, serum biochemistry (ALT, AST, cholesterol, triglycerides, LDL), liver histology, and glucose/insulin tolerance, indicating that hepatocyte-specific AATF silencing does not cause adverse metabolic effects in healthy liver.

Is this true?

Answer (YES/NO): YES